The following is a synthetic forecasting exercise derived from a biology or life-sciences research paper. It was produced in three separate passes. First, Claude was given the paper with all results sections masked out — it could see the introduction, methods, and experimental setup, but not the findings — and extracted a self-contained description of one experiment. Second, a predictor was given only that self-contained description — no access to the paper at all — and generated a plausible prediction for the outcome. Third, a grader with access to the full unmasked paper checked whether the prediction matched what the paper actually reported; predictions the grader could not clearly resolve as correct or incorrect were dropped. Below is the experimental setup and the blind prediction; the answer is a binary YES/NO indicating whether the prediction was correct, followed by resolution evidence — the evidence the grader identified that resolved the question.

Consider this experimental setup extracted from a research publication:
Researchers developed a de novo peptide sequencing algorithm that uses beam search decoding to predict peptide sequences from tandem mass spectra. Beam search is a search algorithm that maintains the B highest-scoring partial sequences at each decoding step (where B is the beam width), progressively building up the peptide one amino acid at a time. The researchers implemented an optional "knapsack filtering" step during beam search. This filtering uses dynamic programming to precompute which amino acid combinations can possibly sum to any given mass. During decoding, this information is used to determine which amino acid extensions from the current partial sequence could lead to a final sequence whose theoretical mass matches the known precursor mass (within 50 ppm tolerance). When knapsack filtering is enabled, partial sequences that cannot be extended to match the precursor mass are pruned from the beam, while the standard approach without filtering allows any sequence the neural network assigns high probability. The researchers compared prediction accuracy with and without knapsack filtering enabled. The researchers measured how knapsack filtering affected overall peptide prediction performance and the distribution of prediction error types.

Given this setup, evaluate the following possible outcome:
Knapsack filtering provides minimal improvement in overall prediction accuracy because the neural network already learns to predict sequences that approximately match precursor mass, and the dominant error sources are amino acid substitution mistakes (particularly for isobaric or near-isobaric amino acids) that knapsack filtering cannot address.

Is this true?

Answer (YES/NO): NO